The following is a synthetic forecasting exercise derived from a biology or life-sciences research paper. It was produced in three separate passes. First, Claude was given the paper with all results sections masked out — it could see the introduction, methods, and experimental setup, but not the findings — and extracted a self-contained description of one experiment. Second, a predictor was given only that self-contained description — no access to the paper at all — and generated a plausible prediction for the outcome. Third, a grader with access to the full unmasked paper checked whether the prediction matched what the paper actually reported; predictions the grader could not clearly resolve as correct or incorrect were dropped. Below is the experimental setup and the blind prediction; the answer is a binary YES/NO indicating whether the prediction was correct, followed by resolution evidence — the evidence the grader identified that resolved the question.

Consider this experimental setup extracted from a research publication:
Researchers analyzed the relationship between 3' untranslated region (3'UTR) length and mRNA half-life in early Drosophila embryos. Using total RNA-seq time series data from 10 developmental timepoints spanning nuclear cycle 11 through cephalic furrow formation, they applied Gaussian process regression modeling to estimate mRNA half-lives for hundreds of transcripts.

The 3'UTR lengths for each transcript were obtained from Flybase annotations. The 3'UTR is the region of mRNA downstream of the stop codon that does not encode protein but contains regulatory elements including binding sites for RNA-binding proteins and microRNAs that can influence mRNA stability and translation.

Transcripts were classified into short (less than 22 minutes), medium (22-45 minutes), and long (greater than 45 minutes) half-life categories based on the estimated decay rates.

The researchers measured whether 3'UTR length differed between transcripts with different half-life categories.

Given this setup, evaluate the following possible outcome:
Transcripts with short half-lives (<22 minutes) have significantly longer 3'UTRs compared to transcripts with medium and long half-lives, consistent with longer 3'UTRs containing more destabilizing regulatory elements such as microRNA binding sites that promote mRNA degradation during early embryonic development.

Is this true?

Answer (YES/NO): NO